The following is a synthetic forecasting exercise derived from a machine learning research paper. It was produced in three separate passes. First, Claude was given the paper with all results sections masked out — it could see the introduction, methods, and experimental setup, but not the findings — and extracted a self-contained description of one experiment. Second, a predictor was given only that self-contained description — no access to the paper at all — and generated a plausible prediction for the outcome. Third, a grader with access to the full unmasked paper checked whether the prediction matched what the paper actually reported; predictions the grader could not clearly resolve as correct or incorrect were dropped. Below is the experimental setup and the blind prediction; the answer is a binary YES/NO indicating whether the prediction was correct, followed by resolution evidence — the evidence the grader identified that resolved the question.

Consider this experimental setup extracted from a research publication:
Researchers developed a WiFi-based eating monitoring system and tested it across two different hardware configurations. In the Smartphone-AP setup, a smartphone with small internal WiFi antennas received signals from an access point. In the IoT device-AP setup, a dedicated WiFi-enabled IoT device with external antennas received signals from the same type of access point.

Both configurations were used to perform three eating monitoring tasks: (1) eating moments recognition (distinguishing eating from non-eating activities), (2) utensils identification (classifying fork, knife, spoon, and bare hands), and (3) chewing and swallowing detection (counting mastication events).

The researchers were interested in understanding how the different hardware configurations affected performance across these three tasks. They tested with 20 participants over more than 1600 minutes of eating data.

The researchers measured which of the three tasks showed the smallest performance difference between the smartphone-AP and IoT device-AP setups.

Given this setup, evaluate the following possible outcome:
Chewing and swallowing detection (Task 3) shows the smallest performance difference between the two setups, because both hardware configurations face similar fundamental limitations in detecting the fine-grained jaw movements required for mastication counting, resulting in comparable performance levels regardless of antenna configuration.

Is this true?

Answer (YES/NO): NO